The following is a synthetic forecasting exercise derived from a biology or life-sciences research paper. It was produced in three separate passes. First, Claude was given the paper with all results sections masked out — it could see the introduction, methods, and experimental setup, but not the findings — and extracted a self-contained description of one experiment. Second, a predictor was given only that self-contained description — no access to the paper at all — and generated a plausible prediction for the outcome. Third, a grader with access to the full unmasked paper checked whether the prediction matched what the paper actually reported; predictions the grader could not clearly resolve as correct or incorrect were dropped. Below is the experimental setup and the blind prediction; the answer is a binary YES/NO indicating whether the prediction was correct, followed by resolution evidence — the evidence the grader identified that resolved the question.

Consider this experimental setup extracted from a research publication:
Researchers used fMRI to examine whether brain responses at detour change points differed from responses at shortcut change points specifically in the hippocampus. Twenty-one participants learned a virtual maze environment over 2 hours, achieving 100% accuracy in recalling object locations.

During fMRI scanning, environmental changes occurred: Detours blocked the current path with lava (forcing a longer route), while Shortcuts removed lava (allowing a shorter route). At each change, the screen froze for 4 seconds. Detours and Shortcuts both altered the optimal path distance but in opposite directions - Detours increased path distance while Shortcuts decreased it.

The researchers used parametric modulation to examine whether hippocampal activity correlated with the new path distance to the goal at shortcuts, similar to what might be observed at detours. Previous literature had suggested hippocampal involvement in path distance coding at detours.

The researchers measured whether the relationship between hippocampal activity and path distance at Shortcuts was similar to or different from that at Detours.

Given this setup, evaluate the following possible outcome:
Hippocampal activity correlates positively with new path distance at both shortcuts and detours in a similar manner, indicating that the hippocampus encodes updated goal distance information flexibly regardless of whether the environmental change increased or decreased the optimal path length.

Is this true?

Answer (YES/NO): NO